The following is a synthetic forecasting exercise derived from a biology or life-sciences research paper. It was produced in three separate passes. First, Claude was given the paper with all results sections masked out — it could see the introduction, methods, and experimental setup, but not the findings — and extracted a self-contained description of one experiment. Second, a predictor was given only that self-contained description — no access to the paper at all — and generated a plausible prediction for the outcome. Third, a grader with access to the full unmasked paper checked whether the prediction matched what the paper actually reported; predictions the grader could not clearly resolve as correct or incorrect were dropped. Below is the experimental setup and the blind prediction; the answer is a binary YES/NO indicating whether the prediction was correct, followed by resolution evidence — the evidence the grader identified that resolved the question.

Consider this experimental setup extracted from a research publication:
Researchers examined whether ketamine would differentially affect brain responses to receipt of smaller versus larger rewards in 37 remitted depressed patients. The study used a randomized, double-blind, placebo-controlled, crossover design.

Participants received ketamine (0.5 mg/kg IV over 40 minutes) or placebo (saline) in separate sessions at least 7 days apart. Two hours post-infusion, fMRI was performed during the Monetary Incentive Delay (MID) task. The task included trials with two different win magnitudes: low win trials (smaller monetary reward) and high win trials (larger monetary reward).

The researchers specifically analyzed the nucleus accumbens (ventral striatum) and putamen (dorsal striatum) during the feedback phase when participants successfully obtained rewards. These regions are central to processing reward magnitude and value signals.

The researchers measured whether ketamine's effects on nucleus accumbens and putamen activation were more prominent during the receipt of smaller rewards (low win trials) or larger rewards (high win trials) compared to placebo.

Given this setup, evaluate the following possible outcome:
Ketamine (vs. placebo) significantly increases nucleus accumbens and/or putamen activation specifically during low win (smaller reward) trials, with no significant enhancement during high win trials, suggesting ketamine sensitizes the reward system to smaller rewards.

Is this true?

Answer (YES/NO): YES